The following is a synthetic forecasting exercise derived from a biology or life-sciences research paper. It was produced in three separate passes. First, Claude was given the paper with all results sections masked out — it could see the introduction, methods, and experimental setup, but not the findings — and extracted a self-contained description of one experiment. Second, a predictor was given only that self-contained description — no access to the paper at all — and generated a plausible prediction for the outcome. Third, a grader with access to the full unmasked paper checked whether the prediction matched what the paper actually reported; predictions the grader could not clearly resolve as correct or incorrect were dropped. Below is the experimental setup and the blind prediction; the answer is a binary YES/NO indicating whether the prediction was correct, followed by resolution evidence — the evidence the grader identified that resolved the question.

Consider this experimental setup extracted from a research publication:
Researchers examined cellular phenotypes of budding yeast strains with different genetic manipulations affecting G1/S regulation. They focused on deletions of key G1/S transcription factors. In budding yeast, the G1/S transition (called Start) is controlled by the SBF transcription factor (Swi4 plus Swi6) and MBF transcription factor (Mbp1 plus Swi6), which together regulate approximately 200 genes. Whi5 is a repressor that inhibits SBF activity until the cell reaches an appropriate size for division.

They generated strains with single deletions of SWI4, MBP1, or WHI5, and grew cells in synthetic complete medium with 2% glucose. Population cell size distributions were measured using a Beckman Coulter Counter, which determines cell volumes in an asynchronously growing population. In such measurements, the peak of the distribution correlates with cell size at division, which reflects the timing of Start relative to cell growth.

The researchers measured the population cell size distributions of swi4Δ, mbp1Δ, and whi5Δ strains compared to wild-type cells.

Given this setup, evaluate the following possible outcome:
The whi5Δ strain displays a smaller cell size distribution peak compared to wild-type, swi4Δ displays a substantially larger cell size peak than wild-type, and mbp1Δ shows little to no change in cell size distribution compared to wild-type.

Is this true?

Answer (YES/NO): YES